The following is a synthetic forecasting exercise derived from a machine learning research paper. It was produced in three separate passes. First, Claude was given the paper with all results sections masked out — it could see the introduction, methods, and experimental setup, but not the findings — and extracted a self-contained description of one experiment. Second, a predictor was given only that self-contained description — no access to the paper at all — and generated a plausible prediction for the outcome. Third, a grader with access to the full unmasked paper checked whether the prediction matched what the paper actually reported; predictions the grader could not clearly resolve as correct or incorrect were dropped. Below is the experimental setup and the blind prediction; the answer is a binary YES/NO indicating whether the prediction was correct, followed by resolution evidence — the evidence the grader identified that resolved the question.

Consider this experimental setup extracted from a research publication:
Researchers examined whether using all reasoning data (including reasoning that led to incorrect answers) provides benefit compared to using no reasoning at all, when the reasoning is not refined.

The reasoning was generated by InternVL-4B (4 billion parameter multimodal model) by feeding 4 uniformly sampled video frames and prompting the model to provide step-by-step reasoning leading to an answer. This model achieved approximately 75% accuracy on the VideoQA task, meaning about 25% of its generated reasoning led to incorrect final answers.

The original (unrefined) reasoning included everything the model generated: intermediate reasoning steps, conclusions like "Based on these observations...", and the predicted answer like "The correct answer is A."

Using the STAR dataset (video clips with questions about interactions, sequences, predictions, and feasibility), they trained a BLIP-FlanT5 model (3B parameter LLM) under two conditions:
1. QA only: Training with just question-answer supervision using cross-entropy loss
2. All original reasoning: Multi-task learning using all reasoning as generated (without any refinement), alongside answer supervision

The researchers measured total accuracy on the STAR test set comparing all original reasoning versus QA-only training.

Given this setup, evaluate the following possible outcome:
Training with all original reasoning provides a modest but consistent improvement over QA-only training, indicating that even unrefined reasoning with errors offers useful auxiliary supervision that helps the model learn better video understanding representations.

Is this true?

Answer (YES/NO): NO